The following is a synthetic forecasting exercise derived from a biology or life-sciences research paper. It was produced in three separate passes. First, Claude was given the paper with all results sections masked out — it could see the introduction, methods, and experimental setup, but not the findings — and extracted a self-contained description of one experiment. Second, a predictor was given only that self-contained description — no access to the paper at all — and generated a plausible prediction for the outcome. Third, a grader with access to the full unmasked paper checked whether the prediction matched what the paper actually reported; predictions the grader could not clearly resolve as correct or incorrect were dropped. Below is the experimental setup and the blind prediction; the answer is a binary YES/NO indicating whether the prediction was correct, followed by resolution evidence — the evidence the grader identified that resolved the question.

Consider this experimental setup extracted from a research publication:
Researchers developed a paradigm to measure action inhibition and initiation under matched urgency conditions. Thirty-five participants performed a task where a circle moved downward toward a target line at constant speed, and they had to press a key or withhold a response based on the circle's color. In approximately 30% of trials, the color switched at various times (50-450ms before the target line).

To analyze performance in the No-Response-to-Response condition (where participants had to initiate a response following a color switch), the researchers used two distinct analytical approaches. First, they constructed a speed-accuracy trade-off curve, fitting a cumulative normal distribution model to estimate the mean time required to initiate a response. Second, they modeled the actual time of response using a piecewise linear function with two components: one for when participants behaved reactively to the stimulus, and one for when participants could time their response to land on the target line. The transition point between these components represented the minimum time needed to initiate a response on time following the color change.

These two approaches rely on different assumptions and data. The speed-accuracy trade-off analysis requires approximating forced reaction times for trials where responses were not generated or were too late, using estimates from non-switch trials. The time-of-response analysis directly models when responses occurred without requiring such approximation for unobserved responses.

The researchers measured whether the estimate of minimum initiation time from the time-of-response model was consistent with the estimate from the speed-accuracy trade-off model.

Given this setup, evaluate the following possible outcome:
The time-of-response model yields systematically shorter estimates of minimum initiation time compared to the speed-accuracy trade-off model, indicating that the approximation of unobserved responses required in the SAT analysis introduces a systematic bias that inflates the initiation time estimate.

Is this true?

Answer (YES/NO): NO